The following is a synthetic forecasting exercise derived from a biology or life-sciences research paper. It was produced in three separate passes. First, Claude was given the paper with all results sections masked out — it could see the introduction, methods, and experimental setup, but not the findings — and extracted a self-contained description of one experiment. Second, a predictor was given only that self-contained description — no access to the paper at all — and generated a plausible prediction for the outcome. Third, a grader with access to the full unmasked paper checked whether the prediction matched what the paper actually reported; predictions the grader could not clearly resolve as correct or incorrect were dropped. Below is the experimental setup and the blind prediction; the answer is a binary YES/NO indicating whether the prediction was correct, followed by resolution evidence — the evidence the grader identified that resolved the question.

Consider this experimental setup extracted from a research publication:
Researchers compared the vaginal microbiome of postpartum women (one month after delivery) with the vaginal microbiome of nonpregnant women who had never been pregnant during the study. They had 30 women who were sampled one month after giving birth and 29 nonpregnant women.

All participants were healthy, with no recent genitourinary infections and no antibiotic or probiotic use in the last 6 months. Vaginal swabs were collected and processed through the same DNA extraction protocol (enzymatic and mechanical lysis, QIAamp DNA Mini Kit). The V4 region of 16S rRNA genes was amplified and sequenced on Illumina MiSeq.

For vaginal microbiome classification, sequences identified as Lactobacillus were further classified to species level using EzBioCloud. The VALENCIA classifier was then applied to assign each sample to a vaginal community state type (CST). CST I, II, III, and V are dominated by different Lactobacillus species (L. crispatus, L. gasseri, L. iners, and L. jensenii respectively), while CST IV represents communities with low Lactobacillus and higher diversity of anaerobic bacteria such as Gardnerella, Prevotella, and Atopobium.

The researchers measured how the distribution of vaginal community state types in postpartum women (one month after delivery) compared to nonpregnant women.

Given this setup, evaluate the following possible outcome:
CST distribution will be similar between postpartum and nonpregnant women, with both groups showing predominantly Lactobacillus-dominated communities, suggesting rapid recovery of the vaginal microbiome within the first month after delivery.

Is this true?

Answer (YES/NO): NO